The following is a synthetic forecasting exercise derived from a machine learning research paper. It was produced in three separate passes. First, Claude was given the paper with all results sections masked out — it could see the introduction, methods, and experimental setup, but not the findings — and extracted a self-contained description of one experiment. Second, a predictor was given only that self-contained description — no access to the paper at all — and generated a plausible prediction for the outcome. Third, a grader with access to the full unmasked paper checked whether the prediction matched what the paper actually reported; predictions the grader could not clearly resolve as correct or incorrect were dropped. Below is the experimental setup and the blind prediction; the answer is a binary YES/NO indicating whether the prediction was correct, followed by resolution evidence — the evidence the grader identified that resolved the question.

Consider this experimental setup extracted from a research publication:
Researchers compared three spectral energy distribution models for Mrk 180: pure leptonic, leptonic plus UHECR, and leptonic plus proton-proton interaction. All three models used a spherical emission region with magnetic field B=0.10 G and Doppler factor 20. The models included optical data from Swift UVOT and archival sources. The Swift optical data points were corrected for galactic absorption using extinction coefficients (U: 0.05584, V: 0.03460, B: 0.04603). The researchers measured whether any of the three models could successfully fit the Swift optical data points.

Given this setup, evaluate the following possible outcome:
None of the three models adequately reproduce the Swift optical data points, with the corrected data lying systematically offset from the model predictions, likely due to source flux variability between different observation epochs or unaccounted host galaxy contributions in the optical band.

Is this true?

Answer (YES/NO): YES